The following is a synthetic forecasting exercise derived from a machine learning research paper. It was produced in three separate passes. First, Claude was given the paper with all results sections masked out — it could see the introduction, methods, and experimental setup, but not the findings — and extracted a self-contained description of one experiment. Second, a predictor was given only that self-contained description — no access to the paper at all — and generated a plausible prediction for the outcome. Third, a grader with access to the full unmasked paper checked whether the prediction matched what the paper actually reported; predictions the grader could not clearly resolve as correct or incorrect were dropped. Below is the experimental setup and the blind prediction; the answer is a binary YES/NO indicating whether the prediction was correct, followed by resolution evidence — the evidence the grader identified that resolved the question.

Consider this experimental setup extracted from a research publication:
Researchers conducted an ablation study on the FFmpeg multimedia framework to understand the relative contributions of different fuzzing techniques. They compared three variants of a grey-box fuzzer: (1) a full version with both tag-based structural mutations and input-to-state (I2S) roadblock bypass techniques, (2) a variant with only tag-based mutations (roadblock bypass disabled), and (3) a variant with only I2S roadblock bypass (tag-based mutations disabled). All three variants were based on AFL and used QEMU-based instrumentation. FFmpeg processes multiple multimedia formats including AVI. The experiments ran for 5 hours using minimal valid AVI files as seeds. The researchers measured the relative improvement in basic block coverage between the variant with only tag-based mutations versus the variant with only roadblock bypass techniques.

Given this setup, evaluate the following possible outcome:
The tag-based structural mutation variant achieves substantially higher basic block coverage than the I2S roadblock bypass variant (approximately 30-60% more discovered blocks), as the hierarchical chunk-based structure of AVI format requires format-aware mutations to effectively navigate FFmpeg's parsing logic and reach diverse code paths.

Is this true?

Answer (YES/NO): NO